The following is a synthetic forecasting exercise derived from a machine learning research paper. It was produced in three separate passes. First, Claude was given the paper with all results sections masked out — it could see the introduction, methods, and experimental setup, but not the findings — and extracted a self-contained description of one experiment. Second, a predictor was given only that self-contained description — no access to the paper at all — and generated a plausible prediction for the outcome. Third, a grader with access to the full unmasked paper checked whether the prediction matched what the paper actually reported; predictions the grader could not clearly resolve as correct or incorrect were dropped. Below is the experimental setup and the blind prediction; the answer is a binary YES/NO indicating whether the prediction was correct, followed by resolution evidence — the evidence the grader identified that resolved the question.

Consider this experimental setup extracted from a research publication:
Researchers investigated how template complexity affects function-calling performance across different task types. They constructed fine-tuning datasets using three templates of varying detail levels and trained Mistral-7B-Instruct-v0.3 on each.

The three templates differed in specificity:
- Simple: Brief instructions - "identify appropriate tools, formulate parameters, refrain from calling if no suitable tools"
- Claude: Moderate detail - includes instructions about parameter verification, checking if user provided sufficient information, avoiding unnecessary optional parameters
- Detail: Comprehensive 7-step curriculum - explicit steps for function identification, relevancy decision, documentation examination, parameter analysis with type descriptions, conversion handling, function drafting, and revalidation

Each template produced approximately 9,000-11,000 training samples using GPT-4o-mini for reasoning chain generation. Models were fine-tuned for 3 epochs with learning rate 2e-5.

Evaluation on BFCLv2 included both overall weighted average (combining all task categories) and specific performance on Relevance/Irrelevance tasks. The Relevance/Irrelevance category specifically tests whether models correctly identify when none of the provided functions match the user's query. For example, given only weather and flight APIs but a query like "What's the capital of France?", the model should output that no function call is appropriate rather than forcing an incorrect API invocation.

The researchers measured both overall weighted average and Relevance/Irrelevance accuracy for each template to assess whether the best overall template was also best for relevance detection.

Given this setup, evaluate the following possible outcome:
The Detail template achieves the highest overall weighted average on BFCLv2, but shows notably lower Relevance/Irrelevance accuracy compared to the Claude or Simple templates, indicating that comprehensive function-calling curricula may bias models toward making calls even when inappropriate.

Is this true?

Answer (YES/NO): NO